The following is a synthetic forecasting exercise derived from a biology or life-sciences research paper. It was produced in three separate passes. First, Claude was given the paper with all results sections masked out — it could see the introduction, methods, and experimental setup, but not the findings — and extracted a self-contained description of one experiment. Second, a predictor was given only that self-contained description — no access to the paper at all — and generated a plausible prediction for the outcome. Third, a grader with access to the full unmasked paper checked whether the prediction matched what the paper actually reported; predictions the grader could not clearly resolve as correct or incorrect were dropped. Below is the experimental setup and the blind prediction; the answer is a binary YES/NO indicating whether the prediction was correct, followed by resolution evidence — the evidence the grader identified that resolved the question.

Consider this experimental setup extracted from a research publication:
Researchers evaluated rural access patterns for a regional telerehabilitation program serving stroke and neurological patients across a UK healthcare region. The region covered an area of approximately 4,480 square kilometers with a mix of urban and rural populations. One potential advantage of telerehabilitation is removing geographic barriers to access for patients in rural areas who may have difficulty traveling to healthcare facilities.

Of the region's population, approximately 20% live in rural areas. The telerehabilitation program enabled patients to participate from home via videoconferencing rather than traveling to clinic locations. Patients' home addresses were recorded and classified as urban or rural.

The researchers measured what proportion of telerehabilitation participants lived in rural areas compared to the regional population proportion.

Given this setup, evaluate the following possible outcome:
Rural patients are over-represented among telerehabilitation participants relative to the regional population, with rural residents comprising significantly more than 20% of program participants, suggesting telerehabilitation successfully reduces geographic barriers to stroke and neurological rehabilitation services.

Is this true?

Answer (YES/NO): NO